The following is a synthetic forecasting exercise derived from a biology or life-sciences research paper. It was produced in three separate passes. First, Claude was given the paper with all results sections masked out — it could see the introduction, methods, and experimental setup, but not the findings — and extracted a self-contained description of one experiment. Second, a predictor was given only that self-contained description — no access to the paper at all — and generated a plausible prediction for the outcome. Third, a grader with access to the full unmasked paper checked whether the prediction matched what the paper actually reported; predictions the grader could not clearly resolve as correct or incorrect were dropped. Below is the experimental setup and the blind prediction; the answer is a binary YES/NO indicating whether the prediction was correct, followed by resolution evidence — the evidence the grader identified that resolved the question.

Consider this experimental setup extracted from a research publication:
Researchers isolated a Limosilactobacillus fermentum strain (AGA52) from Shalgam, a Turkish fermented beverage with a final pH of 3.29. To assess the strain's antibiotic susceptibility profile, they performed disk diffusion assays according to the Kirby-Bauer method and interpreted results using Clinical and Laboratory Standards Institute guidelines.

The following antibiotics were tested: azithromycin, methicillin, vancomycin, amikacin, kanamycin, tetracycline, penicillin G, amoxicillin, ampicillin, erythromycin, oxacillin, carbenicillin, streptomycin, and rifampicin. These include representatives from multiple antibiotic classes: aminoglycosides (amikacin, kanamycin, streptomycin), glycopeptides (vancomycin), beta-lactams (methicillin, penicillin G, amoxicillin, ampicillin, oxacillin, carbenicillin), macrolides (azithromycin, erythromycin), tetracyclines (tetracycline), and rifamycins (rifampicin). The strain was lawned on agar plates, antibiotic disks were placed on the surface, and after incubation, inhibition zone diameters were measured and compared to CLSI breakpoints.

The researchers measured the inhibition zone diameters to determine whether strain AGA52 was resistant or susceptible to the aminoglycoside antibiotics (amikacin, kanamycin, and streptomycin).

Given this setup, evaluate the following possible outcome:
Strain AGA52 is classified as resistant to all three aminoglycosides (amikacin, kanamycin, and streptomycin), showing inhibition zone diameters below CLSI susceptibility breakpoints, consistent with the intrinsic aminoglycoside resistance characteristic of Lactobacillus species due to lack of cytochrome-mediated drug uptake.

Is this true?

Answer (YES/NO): YES